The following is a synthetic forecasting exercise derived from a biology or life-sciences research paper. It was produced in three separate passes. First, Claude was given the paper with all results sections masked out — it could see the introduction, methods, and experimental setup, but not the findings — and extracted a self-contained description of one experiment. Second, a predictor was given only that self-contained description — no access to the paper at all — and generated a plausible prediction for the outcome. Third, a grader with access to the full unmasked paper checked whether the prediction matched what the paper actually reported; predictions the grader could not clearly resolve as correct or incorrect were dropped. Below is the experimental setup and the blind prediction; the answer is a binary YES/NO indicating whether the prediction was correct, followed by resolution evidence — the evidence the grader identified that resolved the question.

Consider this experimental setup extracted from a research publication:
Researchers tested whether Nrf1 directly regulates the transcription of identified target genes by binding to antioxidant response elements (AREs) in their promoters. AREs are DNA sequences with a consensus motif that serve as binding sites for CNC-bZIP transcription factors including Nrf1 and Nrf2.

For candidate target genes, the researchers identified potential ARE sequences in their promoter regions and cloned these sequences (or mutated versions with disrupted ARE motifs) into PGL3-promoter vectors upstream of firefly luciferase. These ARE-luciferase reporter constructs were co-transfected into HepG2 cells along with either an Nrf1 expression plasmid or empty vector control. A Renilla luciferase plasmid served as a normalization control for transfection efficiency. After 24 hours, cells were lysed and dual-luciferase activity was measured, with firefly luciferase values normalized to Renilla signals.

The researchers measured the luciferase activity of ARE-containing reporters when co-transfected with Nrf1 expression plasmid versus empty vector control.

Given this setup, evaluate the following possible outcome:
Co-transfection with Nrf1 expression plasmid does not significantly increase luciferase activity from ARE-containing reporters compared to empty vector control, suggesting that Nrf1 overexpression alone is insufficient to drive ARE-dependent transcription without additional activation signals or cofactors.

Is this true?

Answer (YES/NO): NO